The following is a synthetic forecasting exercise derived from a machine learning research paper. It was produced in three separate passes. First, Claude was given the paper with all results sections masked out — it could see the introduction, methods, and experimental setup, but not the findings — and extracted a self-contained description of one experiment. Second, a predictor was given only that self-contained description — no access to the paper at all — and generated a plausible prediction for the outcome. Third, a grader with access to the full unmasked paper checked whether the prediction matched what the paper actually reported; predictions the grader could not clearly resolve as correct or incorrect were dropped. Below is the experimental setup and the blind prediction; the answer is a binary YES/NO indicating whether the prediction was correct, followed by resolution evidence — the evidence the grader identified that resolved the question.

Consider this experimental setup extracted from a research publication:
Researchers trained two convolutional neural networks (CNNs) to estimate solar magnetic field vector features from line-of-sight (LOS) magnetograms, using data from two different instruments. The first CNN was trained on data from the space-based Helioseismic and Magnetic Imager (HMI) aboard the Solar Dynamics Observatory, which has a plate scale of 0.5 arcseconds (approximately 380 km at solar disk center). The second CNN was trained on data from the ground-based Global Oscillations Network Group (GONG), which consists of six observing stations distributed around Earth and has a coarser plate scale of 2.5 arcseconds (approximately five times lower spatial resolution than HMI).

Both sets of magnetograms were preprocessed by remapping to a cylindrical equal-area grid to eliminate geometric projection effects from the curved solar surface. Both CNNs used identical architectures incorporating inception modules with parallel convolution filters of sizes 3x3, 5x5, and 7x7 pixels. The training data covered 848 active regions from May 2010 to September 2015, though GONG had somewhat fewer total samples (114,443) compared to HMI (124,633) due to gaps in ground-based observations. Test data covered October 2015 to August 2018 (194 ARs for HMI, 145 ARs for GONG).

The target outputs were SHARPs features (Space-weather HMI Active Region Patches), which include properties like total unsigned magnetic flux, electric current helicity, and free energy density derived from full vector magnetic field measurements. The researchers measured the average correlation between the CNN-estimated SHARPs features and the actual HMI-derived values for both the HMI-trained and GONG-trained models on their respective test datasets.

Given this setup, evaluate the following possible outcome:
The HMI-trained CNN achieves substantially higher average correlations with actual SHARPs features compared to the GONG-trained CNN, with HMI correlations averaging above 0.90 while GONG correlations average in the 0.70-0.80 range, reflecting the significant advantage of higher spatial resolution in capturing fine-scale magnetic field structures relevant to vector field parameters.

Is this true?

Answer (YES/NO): NO